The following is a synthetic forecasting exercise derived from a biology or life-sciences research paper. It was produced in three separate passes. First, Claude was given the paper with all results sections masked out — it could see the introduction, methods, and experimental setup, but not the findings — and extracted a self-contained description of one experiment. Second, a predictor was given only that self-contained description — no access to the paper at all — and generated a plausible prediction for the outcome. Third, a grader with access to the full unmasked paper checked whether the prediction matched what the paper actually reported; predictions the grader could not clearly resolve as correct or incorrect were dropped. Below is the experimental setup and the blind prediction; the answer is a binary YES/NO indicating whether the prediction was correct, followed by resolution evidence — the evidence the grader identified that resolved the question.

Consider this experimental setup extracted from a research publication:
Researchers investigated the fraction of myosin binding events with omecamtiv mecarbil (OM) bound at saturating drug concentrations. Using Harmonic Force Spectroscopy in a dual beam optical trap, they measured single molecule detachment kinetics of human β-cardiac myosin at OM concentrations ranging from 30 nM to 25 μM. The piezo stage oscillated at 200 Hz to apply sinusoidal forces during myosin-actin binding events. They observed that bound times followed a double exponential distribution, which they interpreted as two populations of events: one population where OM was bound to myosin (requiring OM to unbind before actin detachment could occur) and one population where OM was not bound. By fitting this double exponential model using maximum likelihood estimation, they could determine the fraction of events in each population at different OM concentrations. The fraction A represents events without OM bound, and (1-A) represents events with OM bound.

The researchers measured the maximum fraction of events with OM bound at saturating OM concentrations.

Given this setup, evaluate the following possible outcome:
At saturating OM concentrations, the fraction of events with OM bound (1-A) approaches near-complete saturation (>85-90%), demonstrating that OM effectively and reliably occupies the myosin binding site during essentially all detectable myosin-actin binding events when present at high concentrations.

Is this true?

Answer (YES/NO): NO